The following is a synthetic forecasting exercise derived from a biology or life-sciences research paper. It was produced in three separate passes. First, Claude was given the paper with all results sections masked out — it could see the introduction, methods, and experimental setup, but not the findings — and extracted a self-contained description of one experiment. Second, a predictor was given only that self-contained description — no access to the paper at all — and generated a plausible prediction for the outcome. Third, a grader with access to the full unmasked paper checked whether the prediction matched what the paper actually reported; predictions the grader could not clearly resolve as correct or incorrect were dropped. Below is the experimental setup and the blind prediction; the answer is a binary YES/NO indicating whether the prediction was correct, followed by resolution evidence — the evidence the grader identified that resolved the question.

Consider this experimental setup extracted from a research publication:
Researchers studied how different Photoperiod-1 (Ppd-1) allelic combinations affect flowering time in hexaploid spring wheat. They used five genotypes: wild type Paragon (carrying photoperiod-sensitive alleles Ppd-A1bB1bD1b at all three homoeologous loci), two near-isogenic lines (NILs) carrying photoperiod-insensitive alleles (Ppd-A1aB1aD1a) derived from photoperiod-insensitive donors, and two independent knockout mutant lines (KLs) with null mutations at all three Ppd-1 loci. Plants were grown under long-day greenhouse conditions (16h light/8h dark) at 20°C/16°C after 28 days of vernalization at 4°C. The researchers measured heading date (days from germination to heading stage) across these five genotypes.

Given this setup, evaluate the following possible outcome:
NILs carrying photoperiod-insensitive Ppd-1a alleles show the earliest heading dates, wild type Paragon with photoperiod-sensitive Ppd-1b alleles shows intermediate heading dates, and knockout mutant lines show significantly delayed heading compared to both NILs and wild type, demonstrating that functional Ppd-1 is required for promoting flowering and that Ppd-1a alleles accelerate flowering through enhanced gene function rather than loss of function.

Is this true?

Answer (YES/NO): YES